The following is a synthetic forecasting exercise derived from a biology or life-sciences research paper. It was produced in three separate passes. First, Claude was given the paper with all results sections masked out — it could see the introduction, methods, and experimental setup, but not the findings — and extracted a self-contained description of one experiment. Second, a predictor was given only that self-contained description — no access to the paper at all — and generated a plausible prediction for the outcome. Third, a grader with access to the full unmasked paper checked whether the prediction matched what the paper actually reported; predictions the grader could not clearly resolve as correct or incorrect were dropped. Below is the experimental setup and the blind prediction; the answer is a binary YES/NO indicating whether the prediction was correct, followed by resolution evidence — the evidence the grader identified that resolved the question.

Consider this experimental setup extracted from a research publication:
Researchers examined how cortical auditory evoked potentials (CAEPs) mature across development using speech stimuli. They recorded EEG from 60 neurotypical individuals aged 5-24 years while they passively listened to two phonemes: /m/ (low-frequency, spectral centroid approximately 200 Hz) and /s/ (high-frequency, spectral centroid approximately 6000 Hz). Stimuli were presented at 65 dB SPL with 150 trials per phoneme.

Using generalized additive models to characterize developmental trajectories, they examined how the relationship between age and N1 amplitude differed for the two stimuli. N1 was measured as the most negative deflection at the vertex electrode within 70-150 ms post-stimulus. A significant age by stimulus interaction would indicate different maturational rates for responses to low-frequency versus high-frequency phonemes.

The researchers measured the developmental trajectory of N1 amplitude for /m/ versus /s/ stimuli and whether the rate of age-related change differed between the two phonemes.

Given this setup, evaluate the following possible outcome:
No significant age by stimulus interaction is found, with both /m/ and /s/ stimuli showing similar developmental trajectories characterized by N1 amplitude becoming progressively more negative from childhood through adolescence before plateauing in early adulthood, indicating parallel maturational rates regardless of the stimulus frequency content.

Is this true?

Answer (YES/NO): NO